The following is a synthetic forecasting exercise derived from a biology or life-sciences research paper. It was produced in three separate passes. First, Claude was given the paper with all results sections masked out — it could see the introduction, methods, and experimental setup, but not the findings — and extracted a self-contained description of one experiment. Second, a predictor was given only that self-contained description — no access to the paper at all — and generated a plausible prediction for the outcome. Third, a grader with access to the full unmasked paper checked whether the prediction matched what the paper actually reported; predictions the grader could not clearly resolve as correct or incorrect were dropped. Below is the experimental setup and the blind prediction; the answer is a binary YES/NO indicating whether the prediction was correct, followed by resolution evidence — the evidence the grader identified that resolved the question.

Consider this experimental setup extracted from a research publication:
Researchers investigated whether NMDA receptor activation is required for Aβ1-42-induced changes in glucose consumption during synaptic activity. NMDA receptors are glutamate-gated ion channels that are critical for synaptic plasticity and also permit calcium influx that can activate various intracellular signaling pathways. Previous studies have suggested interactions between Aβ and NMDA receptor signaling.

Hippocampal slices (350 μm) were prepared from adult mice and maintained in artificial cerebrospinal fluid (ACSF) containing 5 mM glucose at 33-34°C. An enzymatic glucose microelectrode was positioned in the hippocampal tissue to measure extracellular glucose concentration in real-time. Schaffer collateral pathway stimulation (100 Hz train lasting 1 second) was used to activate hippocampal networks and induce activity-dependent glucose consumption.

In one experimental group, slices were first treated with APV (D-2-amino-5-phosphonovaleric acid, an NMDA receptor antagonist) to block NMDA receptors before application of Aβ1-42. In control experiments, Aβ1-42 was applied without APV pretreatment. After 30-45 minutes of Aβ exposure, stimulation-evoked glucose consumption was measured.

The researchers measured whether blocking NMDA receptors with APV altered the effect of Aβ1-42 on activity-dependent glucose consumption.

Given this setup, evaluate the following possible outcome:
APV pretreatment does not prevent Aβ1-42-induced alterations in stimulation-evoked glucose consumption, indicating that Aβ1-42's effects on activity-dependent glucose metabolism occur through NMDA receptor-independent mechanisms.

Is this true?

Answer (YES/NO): NO